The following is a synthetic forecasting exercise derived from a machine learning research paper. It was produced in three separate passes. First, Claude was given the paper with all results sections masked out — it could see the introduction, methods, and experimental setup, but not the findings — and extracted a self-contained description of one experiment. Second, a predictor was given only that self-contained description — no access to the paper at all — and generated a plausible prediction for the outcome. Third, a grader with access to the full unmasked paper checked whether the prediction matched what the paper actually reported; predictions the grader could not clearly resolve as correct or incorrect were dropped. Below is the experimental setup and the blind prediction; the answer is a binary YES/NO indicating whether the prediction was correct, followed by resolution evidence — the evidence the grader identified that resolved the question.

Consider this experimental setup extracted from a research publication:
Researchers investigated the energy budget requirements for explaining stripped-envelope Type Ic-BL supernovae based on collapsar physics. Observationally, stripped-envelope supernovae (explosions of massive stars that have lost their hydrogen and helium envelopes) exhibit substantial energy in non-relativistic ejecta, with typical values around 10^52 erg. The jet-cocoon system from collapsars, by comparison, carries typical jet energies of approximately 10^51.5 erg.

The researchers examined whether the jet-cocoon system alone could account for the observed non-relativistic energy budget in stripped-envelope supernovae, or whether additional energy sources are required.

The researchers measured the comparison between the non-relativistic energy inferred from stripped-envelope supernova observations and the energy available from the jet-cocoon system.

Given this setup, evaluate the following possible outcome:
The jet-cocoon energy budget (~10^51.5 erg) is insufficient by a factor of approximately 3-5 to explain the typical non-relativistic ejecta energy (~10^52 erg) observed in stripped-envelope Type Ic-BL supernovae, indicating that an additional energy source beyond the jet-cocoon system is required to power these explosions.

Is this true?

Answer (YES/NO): YES